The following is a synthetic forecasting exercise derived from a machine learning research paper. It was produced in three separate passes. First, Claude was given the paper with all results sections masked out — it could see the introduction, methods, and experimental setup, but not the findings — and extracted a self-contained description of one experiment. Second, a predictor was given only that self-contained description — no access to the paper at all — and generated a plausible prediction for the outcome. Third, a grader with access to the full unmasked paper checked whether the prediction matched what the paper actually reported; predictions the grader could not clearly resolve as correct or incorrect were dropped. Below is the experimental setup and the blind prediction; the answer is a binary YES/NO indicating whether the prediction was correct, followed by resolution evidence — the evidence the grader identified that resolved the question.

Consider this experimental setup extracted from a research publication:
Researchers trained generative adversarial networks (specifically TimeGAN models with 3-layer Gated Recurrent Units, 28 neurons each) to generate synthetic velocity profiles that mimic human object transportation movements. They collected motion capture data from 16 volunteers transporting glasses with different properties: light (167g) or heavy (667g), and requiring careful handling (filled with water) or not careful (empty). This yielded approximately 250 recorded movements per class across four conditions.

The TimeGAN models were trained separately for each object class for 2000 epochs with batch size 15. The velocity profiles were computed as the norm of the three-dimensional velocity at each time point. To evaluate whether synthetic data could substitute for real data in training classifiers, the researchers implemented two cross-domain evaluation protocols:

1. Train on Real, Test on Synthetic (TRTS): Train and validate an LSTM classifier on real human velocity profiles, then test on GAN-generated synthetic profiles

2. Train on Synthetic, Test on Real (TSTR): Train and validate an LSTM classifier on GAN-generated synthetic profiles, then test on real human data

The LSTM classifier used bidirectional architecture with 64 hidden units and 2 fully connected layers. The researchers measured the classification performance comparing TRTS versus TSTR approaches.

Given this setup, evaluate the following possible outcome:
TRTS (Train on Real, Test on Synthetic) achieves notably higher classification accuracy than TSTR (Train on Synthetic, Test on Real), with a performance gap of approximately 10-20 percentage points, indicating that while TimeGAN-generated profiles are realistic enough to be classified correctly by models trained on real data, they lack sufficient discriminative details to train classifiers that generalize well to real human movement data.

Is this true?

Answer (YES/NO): NO